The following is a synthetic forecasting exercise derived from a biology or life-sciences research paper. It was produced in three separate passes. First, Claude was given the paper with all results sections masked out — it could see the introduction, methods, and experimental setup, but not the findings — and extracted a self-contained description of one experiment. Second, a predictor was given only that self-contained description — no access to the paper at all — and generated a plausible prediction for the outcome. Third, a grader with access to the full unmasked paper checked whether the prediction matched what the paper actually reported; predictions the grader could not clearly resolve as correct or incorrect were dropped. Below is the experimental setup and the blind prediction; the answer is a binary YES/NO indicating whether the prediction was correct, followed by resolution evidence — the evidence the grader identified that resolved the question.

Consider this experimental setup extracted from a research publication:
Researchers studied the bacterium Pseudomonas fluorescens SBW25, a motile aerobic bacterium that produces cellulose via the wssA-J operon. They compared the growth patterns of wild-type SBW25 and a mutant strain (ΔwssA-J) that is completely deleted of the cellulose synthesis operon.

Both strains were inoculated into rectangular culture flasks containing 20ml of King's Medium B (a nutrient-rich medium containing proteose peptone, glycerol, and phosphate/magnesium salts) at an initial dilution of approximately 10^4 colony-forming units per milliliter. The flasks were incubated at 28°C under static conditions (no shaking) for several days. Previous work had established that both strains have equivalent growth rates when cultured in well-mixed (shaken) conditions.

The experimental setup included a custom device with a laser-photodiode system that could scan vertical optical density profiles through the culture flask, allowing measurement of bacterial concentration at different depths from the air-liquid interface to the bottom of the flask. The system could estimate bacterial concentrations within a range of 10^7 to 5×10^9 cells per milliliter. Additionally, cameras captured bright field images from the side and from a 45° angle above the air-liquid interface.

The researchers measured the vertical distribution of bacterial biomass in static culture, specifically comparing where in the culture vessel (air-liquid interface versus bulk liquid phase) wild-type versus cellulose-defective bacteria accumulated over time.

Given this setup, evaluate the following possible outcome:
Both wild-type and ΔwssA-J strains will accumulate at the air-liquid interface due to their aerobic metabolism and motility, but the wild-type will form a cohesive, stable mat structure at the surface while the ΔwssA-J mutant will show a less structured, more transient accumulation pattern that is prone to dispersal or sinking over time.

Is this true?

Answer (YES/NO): NO